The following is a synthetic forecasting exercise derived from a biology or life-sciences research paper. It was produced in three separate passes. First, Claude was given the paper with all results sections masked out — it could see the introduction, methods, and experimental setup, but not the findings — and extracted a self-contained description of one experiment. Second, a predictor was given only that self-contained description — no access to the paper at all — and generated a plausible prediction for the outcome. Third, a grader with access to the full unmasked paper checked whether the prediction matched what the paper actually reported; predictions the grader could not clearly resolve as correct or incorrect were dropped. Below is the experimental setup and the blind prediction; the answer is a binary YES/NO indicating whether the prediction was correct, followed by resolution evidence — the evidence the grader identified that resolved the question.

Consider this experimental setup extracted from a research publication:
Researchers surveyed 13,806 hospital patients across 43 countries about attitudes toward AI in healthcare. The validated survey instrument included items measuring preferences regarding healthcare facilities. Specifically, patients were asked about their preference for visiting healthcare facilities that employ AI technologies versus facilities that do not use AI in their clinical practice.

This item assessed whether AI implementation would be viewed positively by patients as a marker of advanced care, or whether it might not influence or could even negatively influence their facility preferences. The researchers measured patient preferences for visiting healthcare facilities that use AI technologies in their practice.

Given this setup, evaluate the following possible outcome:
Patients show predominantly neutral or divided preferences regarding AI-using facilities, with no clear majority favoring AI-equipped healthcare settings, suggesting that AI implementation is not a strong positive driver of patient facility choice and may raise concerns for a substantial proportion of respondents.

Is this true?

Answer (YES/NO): NO